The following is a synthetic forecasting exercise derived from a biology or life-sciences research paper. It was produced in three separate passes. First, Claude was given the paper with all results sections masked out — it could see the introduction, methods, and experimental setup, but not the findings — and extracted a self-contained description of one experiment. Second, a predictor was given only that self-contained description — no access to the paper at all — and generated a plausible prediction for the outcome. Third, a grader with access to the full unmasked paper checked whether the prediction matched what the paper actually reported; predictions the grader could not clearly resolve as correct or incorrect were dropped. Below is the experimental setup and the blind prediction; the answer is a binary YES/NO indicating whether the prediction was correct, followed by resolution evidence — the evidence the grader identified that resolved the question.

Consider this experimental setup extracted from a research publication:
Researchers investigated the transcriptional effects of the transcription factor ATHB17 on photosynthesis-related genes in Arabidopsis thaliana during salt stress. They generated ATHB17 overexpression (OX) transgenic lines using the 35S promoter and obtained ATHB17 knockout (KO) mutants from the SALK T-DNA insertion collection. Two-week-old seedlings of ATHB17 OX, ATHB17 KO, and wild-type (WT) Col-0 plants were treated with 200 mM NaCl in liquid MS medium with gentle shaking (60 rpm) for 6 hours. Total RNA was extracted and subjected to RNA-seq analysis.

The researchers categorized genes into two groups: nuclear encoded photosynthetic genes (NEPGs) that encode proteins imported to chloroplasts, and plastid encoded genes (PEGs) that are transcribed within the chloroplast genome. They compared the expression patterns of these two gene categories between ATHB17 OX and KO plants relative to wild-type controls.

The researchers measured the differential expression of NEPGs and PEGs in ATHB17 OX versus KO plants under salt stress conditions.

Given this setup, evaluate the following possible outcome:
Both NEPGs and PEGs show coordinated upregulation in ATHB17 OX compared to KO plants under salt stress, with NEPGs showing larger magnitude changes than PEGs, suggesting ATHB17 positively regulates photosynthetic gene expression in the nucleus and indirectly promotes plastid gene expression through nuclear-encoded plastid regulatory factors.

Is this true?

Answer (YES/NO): NO